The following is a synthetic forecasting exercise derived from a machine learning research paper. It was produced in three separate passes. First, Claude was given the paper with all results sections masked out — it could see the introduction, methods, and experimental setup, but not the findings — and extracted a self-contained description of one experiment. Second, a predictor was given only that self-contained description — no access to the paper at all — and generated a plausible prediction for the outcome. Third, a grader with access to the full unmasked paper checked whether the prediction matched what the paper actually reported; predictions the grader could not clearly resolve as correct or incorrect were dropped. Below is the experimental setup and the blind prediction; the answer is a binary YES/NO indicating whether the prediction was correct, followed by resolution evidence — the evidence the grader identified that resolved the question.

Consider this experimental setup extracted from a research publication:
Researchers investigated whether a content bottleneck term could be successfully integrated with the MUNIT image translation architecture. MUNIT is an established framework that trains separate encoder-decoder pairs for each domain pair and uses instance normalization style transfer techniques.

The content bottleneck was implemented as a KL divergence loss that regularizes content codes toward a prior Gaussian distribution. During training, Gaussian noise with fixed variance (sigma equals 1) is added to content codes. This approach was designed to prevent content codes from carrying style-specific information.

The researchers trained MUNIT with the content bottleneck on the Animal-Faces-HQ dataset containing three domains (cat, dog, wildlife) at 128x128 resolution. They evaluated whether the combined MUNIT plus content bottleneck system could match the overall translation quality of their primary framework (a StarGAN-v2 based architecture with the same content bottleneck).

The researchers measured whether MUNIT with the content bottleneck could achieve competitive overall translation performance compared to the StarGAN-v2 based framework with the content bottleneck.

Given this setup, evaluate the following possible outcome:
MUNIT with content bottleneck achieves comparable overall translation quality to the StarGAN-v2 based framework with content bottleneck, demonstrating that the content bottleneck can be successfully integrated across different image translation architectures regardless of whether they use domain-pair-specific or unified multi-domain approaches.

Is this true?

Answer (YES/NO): NO